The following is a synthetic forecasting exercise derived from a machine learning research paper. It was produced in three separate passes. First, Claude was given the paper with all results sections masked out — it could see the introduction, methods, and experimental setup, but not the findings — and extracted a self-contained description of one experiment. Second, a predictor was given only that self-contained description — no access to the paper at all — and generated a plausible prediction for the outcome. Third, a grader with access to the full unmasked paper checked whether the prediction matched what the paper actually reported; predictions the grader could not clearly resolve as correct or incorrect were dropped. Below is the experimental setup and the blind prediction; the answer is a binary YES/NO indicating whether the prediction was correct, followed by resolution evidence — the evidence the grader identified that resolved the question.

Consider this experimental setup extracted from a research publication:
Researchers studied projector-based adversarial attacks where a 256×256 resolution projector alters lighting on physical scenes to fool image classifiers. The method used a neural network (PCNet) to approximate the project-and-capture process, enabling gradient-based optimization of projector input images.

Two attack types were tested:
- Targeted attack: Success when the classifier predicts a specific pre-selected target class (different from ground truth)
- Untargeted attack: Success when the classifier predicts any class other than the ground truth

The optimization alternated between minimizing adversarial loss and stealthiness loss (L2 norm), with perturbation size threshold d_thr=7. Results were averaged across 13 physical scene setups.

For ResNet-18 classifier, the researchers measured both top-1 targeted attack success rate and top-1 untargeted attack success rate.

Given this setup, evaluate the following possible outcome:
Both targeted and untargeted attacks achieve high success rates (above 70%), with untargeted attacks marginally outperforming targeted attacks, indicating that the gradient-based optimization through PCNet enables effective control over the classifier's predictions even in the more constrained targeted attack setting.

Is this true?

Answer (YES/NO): YES